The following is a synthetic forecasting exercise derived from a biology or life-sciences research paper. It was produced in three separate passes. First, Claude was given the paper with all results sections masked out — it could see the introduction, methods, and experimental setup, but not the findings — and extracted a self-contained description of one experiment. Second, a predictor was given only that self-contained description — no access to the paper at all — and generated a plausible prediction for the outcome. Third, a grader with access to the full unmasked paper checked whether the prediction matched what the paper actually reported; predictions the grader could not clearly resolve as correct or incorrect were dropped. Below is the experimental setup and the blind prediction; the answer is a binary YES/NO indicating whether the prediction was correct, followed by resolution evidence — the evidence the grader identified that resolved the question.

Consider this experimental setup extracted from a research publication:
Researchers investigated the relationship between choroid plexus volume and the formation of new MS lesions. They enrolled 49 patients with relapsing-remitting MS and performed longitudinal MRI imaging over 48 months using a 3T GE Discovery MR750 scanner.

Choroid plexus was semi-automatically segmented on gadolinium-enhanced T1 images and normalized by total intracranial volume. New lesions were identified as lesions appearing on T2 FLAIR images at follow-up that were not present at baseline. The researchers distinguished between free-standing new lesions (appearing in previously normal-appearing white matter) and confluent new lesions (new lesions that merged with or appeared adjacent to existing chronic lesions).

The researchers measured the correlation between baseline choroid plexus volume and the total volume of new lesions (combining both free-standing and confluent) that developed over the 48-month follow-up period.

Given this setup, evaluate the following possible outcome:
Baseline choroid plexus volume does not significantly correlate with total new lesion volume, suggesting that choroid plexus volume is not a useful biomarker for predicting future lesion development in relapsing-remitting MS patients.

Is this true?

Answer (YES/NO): YES